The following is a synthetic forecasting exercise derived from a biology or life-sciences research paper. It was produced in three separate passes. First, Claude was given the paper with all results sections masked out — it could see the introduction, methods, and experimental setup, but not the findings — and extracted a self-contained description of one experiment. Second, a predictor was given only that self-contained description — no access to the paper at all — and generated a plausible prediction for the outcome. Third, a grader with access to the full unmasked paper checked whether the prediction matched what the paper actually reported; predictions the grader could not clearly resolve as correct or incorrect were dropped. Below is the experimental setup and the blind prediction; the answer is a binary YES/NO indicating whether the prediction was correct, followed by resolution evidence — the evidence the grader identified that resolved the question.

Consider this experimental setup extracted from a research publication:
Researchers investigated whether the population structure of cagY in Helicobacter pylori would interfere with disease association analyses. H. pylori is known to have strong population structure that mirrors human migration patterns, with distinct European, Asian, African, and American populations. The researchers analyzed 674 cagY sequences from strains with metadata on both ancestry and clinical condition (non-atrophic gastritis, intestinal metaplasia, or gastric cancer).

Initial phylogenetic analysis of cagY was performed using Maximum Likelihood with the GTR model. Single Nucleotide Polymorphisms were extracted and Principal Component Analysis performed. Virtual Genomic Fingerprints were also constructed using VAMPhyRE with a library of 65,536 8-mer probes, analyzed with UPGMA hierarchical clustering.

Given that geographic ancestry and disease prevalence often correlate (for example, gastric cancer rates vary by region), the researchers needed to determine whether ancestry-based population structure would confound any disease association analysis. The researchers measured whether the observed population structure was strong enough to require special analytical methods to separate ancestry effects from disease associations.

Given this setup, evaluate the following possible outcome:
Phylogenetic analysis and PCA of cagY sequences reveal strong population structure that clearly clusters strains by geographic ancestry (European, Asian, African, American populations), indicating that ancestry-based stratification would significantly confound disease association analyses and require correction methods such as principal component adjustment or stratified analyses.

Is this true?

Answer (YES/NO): YES